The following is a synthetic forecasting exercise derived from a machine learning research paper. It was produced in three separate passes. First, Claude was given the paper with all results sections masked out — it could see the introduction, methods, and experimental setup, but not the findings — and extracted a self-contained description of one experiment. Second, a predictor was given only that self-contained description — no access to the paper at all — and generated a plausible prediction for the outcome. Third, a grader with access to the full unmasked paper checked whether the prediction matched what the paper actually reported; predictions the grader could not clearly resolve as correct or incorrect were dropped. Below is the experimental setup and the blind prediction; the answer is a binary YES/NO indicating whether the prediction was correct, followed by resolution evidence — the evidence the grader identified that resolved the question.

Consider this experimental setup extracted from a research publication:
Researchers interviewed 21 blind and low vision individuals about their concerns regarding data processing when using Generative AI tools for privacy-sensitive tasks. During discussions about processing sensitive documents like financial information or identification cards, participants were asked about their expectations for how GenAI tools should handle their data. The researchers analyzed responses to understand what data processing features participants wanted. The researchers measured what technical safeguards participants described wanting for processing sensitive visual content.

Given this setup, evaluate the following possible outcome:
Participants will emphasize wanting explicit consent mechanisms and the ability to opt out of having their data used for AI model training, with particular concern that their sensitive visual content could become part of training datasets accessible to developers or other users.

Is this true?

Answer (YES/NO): NO